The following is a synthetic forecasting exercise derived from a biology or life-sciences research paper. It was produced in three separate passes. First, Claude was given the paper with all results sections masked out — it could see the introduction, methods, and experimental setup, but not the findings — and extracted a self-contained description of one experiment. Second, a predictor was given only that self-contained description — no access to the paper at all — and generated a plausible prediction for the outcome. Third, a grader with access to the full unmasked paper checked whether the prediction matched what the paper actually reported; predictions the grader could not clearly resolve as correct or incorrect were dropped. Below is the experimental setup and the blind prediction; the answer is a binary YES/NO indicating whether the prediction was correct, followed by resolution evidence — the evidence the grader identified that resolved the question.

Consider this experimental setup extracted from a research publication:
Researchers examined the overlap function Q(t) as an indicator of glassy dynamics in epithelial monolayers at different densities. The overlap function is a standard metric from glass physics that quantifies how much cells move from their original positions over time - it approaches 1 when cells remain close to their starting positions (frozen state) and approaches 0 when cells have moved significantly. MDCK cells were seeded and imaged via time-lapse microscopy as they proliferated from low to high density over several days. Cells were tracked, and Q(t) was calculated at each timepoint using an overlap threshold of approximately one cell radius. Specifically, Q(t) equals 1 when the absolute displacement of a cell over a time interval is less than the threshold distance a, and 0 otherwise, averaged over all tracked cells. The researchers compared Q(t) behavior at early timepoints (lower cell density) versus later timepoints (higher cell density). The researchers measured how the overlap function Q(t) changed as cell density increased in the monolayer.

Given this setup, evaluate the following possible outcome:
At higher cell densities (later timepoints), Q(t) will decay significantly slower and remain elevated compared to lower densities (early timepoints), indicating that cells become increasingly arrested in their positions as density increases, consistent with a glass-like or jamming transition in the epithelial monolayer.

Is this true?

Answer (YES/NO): YES